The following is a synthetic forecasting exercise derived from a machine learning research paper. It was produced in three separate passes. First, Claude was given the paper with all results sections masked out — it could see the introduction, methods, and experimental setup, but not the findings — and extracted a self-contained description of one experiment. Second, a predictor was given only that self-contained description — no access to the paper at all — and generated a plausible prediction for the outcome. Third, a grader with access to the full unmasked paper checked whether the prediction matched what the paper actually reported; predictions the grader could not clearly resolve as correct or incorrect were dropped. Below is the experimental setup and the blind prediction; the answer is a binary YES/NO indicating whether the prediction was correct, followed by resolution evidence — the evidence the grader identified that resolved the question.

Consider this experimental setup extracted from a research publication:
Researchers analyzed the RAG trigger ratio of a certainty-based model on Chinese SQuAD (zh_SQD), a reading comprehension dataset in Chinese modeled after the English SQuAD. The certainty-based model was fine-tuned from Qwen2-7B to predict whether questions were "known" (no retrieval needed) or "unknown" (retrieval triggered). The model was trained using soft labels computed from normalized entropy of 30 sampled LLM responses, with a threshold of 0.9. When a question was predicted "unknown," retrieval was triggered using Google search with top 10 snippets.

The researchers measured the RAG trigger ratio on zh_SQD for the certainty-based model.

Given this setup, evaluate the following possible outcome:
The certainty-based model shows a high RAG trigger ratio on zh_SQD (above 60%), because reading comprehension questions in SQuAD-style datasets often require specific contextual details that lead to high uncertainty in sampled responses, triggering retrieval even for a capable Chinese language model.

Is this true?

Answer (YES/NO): YES